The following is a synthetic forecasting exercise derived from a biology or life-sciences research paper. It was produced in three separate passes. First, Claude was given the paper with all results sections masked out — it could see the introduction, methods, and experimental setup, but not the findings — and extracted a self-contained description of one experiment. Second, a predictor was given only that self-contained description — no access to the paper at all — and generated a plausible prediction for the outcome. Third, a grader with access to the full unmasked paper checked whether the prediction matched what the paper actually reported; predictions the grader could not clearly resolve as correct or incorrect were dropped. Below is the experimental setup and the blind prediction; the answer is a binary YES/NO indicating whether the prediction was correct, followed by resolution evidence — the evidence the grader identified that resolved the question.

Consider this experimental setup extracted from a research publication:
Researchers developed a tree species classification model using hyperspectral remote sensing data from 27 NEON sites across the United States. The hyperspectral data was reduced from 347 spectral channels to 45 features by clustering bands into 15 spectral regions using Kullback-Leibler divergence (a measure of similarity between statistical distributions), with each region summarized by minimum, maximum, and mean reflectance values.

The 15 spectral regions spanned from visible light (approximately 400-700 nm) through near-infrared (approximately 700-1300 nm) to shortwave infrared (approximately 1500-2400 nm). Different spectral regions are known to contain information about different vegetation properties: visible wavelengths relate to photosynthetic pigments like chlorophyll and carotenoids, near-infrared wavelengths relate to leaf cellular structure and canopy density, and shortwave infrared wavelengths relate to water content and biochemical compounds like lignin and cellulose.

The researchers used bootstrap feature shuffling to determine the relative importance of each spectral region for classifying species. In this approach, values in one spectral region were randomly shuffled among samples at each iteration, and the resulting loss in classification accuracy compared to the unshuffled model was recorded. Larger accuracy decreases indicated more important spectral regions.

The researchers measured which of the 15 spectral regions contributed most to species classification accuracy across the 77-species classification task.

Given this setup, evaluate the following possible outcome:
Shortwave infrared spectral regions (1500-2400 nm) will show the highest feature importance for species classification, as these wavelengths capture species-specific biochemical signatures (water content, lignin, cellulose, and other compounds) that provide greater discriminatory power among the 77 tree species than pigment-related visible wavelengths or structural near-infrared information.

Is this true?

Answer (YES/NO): NO